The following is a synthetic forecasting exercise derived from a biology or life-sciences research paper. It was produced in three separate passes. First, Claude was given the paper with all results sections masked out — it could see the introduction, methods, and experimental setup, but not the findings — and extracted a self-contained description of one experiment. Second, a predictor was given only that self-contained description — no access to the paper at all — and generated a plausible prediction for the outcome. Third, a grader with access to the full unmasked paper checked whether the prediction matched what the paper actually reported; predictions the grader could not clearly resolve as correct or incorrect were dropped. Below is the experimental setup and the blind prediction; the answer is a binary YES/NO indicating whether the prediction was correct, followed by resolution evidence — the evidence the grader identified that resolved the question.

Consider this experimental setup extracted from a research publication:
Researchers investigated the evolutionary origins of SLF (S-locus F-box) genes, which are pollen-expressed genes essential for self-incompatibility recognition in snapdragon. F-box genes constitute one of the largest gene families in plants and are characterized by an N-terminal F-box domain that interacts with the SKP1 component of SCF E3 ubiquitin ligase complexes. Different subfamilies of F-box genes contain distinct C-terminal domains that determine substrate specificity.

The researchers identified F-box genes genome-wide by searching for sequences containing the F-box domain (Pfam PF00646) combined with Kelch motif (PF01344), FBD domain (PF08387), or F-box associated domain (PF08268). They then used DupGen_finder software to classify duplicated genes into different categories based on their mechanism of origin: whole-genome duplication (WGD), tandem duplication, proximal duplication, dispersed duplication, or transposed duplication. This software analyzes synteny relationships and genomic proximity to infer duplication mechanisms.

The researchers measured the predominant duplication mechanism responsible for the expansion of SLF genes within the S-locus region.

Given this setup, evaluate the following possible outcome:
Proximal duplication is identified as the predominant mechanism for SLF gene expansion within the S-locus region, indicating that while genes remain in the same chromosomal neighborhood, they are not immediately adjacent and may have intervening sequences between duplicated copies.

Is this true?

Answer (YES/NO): YES